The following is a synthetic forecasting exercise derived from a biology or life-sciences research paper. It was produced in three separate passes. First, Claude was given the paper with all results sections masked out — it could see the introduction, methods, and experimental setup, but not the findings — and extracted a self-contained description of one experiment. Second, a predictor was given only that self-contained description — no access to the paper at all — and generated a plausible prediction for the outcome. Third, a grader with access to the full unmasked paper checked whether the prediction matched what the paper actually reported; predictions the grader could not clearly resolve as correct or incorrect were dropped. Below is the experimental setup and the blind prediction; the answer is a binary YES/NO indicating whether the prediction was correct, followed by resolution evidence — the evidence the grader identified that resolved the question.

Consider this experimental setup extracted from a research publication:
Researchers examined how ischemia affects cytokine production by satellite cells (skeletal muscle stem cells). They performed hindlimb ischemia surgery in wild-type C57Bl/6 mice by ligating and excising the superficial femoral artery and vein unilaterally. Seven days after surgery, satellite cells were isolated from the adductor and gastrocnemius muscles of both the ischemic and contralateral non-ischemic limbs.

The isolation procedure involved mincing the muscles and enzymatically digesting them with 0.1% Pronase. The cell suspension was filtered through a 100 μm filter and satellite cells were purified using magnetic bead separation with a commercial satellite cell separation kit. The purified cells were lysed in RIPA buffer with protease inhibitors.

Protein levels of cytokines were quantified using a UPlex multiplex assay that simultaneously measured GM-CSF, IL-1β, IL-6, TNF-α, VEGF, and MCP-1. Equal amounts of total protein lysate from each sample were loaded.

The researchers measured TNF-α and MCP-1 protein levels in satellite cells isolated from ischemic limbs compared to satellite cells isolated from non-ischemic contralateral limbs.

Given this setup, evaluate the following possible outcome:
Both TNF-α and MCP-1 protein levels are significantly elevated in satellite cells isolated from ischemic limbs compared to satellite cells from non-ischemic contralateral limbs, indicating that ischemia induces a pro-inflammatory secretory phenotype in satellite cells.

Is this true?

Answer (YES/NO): YES